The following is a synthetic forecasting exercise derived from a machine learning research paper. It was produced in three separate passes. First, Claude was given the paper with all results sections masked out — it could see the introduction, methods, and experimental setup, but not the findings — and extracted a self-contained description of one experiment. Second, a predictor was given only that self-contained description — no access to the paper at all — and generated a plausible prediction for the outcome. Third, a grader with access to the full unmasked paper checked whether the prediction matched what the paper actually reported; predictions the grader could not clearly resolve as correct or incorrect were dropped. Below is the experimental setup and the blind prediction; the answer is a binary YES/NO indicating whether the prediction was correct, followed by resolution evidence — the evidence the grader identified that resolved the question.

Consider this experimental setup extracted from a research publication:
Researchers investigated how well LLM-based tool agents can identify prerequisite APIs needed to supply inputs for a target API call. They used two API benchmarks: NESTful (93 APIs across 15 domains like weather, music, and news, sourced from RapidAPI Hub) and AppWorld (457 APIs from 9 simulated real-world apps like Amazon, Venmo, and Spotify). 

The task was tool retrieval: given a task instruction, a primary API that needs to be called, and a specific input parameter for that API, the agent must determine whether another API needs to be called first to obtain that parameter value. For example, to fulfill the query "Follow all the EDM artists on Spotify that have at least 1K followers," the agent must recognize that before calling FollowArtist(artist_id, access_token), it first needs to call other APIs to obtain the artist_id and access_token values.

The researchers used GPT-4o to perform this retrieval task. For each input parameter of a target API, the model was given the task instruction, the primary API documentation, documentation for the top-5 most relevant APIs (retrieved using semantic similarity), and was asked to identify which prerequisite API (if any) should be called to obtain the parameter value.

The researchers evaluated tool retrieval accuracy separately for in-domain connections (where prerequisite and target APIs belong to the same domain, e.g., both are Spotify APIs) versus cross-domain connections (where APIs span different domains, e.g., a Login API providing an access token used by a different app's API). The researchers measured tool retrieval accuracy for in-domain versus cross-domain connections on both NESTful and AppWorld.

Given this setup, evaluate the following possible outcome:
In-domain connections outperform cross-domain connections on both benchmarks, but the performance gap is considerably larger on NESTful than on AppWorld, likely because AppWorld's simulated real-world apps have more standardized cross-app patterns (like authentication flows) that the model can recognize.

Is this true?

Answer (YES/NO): NO